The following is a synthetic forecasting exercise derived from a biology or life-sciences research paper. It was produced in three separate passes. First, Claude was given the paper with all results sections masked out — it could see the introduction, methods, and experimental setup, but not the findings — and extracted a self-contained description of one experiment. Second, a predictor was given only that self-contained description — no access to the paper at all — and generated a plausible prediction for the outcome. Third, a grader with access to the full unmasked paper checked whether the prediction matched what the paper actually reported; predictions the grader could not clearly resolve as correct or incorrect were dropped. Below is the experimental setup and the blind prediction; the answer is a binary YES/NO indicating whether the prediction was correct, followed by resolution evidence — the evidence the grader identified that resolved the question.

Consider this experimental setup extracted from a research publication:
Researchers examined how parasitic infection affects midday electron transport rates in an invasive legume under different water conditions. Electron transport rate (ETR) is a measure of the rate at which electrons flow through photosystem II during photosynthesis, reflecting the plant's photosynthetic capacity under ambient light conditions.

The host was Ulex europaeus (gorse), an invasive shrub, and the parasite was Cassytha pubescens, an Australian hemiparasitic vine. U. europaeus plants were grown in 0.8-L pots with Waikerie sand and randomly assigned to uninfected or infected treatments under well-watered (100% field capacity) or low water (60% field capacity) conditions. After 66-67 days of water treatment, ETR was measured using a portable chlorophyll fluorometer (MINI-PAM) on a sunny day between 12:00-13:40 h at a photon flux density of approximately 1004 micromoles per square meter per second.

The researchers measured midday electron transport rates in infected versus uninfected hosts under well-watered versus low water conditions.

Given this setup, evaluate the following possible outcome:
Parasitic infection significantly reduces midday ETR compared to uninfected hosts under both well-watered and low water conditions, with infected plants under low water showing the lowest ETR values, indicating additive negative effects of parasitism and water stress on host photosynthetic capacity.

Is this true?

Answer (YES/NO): YES